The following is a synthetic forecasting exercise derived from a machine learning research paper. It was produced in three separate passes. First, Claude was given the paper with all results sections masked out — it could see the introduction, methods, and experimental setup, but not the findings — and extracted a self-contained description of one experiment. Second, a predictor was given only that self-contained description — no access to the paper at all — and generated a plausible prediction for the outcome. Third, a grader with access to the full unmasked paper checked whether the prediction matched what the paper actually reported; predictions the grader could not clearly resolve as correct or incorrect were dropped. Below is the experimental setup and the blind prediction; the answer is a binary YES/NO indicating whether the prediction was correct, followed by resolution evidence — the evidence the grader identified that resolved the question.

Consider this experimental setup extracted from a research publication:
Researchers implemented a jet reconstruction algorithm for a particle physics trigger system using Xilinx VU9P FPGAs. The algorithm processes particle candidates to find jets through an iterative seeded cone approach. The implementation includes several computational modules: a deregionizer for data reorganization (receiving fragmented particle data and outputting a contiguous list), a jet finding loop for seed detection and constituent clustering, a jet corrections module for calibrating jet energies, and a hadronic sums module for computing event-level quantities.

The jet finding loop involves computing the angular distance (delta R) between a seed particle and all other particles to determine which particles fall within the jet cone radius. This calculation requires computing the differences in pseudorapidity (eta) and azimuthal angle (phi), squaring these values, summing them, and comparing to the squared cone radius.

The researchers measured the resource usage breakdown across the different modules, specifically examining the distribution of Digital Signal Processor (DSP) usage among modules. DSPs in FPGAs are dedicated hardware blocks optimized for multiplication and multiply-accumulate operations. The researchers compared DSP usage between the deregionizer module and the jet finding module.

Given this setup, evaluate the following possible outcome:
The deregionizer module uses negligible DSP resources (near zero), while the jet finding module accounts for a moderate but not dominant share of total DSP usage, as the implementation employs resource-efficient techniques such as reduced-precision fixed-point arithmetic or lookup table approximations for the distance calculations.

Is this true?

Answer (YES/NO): NO